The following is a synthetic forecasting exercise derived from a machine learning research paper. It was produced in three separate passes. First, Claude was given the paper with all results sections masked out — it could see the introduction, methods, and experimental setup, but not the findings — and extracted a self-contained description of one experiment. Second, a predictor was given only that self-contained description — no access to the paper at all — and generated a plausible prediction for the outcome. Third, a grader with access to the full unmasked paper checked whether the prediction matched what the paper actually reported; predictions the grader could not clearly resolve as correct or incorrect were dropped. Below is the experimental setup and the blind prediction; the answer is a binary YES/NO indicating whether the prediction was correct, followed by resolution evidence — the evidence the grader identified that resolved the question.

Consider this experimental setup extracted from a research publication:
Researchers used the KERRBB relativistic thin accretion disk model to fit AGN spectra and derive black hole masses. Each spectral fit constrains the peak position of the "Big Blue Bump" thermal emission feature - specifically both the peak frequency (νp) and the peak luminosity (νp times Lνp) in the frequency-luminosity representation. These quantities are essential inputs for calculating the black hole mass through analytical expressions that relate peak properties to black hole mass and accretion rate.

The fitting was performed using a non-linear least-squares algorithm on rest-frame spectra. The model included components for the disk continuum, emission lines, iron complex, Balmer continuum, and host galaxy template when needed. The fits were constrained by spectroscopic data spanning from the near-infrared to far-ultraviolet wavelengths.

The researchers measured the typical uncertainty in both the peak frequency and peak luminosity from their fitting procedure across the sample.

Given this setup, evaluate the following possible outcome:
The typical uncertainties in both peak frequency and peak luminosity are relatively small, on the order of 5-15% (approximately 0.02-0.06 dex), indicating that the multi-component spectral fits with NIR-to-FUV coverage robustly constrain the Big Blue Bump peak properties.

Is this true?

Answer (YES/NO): YES